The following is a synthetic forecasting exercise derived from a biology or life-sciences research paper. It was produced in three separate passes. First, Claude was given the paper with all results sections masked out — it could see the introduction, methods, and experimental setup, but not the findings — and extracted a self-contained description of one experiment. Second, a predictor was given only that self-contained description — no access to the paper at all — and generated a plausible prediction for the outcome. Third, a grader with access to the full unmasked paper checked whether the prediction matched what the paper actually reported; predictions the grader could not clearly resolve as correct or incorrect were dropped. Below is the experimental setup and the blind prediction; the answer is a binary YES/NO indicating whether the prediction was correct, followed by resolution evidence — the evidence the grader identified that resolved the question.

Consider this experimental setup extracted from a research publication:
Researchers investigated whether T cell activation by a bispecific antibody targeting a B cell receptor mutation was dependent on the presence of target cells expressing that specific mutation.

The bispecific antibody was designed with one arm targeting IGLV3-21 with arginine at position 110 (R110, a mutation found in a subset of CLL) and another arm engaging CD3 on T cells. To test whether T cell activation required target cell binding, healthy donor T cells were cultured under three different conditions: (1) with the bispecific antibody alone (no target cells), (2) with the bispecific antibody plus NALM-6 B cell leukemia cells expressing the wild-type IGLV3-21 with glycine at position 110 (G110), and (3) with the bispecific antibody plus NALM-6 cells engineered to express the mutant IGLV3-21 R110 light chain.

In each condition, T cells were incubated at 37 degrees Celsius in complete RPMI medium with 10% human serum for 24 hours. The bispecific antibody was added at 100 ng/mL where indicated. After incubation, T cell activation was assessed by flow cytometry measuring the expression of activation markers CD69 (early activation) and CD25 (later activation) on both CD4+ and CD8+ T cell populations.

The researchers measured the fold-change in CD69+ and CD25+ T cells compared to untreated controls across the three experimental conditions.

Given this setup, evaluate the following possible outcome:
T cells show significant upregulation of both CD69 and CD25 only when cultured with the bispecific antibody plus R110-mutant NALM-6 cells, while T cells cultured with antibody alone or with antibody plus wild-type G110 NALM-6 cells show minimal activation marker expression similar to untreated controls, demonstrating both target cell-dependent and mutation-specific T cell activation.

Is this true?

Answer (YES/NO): YES